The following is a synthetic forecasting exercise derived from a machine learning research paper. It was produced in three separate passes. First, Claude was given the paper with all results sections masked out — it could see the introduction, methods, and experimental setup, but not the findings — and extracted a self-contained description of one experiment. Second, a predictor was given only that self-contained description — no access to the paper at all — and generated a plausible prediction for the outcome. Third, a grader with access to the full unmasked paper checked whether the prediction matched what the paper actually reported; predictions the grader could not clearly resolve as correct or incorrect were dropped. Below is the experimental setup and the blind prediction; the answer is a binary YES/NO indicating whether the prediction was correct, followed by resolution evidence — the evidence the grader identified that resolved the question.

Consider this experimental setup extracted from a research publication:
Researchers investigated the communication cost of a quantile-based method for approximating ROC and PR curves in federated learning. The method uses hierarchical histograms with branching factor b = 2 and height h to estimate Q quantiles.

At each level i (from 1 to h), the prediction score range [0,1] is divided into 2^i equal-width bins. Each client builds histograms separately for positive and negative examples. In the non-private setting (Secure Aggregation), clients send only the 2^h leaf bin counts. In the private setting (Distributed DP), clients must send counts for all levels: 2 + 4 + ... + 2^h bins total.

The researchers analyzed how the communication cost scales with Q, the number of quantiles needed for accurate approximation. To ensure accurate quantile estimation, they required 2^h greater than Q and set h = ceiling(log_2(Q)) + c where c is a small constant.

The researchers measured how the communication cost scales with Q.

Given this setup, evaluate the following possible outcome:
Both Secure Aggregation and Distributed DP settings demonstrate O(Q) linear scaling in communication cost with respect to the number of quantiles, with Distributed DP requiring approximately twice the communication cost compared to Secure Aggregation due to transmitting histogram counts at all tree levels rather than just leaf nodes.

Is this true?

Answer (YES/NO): YES